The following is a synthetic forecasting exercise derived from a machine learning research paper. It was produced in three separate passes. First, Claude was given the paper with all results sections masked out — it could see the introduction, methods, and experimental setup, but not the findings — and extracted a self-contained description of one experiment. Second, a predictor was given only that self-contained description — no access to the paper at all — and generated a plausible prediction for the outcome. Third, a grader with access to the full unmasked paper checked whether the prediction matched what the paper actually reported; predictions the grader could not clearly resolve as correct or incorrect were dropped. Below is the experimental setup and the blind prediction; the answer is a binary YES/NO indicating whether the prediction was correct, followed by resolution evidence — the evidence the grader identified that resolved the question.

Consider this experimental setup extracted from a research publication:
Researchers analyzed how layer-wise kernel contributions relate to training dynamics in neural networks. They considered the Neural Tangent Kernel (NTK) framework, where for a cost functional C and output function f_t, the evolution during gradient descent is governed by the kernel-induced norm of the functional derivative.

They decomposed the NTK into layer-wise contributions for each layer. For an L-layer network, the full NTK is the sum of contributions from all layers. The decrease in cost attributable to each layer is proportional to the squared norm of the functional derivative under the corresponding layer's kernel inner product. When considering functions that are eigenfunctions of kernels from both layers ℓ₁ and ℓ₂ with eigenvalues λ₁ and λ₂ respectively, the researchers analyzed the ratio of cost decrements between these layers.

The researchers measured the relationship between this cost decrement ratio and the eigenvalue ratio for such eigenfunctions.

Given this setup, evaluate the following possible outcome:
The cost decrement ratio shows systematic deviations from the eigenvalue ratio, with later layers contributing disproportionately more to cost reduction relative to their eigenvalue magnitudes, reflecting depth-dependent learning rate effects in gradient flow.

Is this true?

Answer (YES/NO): NO